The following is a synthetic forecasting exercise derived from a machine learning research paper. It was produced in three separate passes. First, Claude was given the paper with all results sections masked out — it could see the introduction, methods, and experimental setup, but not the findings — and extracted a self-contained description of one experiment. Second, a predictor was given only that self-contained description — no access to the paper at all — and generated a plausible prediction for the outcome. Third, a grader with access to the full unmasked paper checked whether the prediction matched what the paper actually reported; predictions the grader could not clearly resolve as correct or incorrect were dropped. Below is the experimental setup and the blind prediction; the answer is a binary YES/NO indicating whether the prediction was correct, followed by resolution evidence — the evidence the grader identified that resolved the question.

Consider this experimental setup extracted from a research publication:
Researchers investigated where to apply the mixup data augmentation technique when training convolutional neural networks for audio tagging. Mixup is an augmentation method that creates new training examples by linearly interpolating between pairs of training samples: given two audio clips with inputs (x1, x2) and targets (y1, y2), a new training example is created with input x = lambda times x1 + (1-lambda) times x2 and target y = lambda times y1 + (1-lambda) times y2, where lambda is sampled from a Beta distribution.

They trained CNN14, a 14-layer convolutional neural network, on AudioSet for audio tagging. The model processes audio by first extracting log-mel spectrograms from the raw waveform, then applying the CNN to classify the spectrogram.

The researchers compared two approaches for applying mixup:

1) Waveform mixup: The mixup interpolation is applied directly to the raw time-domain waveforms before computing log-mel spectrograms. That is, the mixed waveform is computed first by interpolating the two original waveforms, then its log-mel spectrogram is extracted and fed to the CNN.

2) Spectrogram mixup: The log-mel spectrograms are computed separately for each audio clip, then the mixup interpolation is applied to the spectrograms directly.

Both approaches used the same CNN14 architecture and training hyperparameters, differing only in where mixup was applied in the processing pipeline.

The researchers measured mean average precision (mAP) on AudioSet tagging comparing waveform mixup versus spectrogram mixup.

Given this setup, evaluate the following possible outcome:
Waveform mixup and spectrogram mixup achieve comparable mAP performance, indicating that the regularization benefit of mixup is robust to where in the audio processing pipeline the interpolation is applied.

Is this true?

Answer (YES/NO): NO